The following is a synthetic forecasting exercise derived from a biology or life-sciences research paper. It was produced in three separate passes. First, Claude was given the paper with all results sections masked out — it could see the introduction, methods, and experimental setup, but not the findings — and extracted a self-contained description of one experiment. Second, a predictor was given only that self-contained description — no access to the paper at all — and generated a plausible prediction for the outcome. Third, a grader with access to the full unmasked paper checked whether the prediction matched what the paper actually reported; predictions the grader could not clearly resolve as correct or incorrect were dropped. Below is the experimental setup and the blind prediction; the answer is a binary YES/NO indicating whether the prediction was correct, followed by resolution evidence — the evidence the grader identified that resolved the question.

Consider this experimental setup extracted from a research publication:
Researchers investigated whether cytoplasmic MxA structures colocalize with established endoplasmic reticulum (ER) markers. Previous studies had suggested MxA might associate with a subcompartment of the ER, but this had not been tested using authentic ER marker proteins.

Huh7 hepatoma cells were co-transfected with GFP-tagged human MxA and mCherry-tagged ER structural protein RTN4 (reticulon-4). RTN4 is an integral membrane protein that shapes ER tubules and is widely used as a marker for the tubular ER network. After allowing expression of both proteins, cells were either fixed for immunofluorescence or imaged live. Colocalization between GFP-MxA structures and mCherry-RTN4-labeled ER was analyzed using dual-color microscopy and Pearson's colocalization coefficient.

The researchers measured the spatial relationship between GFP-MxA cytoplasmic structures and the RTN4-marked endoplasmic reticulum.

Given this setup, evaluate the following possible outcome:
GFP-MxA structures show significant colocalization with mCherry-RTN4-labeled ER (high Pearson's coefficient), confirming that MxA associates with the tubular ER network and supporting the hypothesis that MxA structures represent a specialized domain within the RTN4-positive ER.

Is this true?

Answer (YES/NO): NO